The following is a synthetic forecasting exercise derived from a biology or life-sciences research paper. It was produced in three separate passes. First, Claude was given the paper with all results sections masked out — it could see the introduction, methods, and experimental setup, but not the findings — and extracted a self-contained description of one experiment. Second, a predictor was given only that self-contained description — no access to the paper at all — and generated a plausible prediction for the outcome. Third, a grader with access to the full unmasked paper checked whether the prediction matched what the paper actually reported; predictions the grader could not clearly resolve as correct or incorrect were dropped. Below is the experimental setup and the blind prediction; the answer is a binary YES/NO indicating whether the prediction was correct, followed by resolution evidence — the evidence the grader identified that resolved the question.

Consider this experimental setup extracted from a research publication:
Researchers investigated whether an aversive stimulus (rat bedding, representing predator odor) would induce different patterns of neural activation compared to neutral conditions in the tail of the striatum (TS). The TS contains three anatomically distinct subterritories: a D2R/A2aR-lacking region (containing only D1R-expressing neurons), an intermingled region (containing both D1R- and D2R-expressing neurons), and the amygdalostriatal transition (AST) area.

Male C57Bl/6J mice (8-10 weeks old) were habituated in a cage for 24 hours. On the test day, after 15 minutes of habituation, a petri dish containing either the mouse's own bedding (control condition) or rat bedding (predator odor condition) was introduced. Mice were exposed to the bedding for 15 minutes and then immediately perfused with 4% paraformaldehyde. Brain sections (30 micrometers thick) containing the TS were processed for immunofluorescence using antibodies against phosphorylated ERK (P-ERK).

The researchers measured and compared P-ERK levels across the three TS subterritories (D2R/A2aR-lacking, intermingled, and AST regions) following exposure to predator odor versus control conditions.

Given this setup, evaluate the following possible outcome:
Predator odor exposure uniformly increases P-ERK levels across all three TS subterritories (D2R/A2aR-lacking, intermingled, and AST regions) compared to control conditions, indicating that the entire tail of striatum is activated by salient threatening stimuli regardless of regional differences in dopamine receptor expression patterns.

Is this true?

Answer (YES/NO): NO